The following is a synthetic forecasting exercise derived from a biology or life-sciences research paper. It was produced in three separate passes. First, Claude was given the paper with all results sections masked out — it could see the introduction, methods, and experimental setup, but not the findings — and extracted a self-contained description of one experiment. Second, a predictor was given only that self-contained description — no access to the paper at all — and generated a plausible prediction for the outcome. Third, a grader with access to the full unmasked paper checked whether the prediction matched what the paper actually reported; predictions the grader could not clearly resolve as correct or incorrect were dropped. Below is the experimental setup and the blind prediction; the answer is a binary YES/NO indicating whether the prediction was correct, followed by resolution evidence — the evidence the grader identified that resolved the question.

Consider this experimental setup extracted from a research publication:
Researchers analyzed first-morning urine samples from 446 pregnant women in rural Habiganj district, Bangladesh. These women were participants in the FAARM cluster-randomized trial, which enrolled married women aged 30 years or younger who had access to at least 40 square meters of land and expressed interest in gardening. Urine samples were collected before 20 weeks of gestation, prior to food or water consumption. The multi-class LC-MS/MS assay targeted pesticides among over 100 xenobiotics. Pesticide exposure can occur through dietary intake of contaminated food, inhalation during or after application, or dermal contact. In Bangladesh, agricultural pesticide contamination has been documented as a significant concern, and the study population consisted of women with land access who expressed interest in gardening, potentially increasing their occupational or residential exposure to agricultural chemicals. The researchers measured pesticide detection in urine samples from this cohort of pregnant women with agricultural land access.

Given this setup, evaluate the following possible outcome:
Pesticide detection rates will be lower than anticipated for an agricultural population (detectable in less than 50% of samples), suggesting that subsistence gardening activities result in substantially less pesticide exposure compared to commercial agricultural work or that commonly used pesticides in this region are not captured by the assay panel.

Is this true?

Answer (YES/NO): NO